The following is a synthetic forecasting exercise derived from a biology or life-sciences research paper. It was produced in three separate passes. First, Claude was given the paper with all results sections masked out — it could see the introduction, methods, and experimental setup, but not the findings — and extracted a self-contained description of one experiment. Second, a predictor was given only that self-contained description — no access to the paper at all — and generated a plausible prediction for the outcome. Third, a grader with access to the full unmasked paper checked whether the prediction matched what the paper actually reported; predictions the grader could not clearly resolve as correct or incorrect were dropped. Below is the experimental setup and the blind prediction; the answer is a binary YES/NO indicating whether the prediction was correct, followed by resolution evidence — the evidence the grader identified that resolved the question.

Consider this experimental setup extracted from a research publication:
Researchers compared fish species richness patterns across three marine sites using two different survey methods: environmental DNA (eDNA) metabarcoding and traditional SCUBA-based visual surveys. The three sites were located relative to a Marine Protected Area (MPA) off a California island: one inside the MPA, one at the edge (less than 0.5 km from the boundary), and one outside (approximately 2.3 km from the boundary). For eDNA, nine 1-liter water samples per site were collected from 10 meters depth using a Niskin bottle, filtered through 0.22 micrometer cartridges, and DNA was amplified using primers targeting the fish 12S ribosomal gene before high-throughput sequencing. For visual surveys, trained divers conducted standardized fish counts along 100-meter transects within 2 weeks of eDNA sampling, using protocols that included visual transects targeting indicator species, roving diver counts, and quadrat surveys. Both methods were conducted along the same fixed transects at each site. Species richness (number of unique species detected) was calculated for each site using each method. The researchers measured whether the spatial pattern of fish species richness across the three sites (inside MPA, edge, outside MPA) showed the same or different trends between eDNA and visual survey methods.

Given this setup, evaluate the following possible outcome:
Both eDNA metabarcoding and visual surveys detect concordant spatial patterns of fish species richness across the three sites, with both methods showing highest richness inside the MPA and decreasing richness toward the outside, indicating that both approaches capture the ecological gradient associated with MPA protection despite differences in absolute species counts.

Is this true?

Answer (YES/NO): NO